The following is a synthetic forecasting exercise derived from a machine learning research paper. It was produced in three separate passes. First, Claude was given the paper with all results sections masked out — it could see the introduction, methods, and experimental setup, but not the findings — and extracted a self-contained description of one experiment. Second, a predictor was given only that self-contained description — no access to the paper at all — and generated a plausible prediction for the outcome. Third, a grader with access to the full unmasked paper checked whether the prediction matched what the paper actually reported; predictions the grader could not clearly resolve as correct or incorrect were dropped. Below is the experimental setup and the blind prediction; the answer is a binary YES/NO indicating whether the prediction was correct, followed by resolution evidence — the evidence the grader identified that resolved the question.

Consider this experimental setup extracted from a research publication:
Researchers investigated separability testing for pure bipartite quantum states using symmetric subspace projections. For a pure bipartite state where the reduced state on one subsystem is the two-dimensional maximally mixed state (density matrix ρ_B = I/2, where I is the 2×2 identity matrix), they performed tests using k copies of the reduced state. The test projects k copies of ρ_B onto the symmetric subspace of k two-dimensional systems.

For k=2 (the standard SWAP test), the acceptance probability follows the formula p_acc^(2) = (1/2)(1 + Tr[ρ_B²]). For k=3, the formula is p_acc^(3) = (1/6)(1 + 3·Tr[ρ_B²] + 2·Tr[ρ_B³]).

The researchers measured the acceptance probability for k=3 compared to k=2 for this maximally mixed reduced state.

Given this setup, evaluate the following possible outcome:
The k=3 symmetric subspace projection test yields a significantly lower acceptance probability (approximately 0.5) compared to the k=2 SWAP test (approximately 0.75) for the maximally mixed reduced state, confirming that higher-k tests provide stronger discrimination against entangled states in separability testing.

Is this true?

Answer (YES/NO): YES